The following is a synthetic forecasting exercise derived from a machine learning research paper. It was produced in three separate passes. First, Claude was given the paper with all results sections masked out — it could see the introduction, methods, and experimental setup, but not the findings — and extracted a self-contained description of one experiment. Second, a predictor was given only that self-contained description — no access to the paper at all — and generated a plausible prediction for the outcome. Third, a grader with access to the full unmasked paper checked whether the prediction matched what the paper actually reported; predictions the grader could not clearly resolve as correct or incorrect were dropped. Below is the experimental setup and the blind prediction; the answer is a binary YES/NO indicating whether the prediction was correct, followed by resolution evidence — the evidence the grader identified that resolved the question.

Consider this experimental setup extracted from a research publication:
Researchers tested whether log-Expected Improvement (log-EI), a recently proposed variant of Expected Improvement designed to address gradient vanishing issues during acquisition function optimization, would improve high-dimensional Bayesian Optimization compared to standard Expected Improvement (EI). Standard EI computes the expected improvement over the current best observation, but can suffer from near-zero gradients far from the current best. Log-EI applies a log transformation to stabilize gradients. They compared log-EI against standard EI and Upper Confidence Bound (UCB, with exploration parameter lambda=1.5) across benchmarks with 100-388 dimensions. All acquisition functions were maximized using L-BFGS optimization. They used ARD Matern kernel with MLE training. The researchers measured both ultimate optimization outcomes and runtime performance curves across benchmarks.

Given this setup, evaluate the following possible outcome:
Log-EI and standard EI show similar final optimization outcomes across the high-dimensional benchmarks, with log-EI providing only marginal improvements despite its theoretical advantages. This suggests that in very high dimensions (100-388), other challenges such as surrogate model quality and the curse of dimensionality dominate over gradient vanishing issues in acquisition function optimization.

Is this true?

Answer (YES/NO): NO